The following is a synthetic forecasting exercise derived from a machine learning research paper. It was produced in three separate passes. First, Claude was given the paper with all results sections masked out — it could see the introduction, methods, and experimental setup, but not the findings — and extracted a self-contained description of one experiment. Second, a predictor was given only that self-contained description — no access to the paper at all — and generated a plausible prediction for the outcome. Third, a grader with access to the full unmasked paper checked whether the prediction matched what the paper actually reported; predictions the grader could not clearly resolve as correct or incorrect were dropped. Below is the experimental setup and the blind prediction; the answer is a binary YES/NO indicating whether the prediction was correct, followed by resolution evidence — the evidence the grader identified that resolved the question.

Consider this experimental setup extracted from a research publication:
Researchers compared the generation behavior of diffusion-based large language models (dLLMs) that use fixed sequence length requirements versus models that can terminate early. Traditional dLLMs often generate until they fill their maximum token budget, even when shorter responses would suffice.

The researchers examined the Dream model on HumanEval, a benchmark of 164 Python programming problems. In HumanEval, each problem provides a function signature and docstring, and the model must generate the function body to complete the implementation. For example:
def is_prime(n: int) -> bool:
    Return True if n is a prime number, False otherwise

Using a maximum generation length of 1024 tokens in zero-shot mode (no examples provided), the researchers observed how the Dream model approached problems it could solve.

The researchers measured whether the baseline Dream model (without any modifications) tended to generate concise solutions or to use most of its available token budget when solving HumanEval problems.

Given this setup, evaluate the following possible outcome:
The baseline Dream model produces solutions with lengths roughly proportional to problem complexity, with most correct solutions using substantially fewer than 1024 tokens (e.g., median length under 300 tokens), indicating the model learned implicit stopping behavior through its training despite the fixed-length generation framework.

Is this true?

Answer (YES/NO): NO